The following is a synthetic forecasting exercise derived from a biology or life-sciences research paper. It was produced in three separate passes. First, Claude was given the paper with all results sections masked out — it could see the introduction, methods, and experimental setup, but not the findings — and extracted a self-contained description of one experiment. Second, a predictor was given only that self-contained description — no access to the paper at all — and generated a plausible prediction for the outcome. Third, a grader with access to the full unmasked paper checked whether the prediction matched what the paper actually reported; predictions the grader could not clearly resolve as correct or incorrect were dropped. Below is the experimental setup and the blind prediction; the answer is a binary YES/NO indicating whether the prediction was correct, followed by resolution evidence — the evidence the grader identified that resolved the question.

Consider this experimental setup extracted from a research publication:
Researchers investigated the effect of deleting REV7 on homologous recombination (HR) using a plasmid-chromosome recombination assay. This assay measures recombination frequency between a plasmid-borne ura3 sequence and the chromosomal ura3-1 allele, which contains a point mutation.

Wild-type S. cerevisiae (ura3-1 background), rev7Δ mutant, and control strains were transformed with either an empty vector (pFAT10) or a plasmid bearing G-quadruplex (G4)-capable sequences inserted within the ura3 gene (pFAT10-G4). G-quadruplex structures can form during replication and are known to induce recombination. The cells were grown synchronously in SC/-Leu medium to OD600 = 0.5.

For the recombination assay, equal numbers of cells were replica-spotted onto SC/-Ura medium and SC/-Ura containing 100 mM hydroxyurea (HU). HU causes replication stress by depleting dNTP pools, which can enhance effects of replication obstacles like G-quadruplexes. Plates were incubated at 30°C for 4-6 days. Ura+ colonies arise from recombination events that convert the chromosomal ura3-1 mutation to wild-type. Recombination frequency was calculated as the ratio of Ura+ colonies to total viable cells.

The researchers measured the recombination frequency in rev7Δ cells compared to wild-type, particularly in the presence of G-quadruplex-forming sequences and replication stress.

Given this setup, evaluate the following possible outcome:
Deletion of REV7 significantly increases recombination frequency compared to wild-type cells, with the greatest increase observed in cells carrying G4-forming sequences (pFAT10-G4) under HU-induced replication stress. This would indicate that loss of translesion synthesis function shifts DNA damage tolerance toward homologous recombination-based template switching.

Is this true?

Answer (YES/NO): YES